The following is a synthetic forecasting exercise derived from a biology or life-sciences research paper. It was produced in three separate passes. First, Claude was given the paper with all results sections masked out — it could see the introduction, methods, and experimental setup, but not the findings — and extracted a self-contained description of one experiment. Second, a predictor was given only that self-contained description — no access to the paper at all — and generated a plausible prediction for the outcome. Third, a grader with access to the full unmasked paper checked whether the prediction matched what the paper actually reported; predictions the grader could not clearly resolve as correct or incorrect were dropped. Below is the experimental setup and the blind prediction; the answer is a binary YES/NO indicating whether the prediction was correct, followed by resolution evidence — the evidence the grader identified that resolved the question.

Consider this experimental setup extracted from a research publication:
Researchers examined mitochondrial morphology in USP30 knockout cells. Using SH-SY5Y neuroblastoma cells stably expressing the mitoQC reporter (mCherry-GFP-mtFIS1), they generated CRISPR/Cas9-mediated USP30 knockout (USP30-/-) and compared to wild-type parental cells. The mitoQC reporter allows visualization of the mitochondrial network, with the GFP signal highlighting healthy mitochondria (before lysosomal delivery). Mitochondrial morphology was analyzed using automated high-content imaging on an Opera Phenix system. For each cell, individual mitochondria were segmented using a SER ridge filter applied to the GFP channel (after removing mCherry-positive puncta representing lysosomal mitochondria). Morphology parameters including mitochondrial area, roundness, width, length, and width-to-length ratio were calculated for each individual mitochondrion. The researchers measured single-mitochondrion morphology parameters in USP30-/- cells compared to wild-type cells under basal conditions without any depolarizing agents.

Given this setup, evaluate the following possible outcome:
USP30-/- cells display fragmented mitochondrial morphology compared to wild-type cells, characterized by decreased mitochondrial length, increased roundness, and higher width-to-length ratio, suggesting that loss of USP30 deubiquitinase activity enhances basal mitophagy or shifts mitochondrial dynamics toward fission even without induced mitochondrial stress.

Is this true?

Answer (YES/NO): NO